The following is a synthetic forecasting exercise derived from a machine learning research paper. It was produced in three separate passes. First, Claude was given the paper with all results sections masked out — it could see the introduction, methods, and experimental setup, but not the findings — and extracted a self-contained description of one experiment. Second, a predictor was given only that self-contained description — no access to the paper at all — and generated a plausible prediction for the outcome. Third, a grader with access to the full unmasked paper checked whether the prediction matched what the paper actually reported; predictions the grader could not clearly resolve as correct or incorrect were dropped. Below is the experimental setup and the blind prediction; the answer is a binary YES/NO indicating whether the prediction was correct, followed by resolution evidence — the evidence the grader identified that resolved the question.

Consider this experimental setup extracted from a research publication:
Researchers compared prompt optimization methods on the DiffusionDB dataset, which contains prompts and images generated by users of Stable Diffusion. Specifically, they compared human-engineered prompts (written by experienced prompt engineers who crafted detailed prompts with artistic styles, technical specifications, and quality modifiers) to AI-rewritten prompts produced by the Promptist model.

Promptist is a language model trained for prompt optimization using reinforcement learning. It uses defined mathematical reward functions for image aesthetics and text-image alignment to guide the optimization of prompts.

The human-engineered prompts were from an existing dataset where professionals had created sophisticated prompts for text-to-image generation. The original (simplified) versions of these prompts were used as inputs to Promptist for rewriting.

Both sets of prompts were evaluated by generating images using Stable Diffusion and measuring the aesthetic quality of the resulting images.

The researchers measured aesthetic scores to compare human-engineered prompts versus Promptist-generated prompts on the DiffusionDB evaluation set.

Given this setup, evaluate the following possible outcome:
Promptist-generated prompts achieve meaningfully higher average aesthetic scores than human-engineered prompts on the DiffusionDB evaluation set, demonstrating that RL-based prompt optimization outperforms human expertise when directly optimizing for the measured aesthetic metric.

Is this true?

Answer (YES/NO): YES